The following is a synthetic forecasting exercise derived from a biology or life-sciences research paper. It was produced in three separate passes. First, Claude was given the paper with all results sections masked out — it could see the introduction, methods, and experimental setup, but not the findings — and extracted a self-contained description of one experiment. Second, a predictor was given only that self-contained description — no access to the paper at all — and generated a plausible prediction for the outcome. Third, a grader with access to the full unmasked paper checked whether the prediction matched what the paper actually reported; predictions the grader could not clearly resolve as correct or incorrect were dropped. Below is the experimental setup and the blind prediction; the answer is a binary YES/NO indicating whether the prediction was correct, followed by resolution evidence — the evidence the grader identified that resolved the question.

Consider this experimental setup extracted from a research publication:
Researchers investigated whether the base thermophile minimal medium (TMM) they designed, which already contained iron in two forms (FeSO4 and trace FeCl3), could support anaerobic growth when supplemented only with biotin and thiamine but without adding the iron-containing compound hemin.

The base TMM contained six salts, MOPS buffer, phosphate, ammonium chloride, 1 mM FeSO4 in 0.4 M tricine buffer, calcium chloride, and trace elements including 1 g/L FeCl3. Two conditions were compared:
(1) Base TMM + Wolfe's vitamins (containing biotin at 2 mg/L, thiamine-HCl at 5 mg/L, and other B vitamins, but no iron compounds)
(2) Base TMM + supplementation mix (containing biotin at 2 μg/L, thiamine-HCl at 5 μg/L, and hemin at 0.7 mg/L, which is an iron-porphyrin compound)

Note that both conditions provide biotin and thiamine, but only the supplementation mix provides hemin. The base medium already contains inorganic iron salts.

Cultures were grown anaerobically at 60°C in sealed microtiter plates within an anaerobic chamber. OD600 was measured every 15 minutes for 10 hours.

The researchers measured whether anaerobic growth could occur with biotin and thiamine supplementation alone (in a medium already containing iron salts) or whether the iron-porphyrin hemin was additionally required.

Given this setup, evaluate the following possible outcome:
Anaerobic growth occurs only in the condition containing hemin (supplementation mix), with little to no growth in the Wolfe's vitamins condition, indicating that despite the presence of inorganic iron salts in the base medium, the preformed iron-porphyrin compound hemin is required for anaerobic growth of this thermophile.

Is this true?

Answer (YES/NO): NO